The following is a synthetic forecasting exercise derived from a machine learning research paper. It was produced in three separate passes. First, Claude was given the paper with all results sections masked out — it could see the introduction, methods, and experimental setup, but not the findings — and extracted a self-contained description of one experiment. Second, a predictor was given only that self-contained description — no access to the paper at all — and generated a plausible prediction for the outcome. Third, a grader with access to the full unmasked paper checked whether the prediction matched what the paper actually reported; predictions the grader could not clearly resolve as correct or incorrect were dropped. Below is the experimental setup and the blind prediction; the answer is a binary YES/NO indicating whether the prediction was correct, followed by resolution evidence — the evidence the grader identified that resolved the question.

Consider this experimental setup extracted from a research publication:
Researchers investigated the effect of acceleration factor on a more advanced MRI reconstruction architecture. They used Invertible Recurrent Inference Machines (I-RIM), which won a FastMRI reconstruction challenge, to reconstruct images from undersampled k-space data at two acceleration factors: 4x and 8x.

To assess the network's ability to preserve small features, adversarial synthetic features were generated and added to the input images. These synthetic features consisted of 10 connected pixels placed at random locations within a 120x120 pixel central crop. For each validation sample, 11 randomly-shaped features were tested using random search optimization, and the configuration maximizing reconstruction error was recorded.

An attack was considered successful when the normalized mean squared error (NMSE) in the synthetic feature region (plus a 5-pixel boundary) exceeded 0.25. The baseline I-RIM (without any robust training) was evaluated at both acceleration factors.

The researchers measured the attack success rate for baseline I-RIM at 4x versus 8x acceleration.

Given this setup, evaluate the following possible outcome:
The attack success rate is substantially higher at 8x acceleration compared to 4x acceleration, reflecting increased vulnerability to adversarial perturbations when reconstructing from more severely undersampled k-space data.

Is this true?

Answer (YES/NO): YES